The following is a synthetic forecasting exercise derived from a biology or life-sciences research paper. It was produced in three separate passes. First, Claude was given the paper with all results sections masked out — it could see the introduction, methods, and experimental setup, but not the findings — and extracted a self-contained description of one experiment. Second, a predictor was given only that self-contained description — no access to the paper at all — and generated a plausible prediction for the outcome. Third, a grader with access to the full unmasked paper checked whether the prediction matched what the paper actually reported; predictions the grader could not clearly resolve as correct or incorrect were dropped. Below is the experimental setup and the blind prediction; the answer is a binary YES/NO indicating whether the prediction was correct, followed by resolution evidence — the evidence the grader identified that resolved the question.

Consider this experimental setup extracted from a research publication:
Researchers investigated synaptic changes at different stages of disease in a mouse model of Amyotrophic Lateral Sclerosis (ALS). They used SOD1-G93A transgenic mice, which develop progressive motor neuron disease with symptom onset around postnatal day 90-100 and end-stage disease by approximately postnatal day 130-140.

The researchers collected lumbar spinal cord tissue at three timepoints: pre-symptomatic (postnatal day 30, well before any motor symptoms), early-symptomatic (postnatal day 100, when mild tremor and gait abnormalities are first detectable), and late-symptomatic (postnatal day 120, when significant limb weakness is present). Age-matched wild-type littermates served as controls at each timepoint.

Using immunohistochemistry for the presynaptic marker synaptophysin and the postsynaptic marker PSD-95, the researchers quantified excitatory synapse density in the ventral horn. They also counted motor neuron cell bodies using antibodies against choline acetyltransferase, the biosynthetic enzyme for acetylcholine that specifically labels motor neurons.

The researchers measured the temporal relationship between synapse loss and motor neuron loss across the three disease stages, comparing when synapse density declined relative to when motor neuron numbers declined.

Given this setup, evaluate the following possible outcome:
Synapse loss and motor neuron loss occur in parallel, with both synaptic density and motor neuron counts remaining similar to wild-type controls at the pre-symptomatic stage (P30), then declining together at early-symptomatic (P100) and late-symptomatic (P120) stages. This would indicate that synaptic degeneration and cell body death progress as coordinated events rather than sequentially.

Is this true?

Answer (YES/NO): NO